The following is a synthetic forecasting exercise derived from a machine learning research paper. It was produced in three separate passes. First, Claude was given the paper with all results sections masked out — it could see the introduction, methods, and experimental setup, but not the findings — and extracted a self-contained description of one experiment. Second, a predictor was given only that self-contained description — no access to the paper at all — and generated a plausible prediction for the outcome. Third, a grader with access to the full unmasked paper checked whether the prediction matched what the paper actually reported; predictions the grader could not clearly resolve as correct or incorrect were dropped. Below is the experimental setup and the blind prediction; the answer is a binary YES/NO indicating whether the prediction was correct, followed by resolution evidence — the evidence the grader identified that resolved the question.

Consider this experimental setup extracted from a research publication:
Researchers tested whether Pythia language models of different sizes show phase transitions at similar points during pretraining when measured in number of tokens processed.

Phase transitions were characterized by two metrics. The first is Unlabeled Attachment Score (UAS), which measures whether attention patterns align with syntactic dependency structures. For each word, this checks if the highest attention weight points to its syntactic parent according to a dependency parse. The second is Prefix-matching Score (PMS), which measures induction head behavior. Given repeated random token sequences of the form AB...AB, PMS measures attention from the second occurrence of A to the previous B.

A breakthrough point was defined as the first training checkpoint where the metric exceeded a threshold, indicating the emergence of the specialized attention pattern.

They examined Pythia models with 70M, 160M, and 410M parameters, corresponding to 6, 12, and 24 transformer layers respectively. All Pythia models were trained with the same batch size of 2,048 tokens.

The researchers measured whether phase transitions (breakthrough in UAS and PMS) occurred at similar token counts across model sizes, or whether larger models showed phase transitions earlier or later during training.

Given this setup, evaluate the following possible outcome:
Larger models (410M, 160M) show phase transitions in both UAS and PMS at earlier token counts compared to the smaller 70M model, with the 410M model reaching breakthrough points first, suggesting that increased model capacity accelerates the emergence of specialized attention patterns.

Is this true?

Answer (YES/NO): NO